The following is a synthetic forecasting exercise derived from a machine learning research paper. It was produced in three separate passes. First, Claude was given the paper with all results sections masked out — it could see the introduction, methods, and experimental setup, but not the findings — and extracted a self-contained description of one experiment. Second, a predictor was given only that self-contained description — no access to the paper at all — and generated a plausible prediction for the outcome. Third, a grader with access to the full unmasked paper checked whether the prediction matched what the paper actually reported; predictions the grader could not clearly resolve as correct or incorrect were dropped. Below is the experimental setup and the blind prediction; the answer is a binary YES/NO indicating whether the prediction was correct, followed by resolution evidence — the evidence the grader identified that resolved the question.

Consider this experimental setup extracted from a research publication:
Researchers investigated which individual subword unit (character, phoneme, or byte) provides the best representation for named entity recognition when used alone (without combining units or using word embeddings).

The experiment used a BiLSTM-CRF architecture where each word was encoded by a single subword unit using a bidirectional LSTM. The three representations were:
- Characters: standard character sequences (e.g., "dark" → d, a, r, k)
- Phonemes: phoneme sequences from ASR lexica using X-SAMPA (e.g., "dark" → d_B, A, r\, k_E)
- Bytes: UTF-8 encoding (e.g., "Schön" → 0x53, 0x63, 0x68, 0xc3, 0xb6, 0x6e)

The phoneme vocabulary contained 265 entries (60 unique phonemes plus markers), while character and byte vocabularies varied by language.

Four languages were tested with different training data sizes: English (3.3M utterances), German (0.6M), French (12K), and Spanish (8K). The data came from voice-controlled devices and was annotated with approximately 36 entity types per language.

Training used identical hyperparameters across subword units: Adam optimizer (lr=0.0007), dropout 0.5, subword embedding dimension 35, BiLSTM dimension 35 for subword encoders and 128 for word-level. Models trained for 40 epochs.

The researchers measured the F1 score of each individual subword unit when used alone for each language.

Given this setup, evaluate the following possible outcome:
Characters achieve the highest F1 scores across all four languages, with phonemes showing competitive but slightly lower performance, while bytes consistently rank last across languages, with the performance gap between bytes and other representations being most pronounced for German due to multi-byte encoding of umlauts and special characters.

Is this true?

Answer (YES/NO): NO